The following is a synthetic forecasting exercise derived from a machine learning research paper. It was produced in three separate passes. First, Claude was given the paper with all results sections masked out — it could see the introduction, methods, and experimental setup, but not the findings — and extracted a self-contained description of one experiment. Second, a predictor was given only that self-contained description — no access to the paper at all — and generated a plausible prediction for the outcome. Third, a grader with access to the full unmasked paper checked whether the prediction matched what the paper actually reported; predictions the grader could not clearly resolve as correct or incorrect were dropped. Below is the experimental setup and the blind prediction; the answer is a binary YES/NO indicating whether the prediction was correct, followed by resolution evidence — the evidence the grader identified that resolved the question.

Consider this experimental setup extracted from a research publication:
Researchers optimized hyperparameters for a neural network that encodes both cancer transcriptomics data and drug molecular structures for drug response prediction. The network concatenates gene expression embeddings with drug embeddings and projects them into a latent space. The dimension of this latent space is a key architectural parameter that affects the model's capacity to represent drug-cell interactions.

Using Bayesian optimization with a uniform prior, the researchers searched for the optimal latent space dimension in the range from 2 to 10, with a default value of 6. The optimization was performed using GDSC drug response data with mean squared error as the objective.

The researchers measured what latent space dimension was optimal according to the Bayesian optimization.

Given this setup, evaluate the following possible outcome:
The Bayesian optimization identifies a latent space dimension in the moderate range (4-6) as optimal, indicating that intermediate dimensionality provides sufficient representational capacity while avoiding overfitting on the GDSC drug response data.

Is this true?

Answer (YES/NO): YES